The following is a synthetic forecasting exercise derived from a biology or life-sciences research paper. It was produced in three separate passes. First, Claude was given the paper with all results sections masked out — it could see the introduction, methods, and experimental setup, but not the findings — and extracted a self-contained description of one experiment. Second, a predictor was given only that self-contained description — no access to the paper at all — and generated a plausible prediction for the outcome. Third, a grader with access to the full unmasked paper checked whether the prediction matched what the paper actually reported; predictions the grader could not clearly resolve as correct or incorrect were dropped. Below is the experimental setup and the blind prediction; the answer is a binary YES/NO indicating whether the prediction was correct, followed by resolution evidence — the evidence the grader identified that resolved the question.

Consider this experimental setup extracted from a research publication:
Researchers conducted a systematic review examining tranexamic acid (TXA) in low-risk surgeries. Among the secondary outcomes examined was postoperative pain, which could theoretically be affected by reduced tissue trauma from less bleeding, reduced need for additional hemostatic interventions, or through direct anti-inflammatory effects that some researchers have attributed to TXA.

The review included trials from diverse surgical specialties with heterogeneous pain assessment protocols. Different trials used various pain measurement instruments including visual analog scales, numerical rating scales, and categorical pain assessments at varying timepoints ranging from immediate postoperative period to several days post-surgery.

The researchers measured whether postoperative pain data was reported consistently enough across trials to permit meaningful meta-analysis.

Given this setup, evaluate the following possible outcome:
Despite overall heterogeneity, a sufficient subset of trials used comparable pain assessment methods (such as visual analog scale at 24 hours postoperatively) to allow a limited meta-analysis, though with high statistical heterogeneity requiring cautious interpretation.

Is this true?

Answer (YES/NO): YES